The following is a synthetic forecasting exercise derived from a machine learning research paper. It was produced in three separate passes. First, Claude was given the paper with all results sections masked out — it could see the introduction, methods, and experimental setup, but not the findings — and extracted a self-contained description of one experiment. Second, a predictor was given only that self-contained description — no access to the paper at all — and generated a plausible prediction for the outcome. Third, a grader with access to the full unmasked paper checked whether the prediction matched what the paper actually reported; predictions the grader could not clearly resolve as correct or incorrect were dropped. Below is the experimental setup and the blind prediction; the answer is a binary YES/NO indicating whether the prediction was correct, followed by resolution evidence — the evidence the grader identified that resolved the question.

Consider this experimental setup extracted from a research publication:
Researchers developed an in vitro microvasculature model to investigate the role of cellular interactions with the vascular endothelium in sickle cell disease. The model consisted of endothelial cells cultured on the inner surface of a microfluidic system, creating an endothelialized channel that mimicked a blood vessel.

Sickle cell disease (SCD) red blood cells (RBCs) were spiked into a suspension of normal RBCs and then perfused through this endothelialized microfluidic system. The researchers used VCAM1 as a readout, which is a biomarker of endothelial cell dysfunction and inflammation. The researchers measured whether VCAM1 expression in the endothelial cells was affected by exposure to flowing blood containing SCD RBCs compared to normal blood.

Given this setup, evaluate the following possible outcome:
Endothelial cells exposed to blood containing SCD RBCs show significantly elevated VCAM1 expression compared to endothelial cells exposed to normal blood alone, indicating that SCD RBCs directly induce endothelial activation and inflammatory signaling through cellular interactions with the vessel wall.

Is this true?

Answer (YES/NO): YES